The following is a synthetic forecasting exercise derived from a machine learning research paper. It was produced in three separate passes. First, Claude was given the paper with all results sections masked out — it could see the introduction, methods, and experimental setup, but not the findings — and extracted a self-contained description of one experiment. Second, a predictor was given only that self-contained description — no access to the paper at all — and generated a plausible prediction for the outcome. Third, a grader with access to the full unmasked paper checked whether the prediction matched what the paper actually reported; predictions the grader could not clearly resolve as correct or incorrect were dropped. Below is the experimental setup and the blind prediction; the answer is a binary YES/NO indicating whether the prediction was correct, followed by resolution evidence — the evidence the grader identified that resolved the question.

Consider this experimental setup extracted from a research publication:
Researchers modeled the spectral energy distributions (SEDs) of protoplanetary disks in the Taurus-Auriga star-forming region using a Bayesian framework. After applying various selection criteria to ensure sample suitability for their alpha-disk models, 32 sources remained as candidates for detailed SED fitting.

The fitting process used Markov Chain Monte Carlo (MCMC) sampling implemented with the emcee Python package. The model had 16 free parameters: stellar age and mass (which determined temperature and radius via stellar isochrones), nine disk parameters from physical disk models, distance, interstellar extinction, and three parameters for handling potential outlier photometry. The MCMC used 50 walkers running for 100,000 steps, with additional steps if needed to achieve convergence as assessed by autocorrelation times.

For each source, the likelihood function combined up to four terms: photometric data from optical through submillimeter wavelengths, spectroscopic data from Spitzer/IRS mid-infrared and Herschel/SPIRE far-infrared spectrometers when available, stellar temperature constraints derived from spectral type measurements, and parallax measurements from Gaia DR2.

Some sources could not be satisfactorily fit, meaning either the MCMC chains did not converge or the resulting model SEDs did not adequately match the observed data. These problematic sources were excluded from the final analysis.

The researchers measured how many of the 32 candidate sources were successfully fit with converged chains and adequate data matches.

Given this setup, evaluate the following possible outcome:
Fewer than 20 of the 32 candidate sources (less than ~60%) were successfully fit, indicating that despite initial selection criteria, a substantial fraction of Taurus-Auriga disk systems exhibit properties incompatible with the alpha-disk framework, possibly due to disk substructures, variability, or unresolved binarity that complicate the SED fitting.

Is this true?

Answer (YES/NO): NO